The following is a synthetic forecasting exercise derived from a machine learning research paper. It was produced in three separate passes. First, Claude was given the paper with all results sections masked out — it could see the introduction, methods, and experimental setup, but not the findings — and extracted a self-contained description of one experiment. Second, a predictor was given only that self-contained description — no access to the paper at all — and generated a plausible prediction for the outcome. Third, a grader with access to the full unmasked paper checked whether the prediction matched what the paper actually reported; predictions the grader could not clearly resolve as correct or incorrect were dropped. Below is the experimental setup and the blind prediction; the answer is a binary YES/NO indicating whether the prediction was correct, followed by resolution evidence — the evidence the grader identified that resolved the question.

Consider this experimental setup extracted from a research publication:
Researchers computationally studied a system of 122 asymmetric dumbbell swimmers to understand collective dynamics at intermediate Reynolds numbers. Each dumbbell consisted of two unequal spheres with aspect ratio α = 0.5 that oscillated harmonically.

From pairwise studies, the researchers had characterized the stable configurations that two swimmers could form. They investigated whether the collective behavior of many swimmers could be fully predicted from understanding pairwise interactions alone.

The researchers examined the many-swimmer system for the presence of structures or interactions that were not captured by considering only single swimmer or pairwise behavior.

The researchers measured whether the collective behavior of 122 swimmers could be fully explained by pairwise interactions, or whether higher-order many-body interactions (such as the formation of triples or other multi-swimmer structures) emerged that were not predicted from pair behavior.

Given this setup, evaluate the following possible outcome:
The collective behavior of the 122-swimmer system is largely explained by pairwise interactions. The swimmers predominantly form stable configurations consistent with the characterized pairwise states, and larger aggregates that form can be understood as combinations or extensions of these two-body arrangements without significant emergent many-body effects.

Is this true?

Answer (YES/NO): NO